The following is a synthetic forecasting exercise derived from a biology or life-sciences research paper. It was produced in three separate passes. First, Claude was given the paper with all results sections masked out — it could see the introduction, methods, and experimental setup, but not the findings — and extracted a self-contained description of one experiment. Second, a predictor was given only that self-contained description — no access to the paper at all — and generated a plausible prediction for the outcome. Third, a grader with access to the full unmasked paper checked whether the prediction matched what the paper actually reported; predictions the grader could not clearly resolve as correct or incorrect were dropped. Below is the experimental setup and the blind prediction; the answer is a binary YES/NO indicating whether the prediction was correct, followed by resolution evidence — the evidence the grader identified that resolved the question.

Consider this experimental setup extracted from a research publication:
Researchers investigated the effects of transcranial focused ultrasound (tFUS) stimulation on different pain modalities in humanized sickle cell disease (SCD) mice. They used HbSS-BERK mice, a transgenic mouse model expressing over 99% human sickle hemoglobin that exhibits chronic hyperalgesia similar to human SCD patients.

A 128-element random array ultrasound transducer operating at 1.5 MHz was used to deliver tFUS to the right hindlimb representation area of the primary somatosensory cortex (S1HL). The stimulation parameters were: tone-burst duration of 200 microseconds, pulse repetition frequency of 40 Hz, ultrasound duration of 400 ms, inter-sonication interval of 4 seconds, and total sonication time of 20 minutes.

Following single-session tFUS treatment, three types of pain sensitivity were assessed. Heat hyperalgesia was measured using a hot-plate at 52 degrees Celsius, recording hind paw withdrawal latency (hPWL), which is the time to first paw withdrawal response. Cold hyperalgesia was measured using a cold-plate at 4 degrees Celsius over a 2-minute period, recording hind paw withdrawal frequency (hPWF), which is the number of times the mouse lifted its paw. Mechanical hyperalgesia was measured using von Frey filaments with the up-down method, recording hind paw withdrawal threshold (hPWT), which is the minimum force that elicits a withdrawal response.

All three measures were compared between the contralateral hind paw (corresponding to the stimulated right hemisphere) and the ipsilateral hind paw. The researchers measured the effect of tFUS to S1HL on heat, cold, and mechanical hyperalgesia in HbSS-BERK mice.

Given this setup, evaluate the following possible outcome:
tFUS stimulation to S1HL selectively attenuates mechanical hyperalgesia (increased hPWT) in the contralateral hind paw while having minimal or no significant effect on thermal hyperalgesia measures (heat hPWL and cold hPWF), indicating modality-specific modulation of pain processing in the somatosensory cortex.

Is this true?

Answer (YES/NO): NO